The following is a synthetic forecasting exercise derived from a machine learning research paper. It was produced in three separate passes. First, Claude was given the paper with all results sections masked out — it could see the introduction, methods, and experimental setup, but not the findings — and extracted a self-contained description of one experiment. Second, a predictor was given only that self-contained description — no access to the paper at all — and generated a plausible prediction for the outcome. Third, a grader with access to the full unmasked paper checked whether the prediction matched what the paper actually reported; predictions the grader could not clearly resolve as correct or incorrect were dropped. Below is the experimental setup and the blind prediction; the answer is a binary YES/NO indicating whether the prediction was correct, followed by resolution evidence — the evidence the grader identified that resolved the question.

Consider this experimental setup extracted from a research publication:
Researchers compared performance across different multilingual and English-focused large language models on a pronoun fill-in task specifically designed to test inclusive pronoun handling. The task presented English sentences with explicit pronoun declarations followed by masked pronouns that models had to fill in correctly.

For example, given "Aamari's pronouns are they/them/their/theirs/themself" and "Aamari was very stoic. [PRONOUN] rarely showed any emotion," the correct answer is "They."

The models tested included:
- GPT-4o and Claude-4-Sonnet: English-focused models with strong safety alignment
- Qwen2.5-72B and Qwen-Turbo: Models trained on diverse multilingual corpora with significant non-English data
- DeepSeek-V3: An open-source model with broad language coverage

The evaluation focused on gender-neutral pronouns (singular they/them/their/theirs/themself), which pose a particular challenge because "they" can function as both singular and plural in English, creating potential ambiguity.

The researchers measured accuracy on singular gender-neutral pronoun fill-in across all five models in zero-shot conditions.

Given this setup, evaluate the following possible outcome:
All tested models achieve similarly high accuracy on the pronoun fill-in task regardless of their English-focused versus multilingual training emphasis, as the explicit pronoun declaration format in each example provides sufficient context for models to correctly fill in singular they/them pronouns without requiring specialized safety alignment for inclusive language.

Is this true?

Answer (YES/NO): NO